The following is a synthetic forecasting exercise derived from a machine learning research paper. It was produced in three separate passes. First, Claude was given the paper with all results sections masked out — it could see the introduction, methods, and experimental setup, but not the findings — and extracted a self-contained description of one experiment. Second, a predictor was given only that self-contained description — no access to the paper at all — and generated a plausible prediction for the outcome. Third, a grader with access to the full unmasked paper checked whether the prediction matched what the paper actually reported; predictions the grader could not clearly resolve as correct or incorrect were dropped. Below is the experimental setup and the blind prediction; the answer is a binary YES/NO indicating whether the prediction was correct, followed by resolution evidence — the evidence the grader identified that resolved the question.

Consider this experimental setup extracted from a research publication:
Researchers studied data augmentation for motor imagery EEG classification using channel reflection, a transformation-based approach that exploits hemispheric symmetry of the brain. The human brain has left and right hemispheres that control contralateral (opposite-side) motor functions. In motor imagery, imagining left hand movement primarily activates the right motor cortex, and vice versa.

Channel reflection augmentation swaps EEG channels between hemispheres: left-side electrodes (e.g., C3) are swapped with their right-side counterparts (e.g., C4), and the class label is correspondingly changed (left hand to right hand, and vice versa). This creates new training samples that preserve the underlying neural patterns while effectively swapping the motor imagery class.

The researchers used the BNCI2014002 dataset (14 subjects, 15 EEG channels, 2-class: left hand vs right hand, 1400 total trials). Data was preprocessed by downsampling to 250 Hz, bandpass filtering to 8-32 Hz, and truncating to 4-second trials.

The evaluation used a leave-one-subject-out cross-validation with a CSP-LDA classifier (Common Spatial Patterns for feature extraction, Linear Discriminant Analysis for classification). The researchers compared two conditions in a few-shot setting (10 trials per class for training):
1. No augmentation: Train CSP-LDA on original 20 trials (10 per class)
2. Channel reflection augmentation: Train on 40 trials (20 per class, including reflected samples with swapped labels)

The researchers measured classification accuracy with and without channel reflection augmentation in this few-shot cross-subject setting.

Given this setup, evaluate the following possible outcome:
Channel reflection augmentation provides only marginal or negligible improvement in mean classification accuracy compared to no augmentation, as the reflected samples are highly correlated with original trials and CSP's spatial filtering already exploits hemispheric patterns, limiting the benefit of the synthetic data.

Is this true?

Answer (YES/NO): NO